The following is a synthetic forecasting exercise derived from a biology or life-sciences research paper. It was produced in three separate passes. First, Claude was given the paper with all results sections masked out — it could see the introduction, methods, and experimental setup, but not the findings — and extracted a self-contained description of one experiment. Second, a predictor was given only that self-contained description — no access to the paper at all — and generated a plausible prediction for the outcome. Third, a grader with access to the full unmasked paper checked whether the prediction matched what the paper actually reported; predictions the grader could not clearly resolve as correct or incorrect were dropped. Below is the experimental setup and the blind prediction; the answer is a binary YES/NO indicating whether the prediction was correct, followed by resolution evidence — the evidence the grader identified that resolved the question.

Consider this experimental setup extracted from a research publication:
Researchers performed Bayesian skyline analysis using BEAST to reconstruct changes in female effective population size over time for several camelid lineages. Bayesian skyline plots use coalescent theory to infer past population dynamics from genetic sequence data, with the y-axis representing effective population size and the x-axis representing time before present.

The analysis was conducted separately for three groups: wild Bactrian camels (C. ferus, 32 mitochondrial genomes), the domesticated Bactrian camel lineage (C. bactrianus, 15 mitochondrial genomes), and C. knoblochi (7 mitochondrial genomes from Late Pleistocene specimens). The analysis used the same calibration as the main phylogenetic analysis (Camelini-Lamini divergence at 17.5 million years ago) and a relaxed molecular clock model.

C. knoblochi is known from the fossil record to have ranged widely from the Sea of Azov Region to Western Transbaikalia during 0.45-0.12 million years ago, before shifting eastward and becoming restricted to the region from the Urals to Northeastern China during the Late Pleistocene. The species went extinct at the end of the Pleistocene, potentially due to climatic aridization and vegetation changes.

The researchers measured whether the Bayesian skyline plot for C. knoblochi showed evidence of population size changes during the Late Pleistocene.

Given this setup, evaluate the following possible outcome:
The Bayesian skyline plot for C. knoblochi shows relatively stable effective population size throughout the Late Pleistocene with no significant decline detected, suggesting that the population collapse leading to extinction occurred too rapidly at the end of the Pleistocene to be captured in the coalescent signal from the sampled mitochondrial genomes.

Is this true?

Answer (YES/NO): YES